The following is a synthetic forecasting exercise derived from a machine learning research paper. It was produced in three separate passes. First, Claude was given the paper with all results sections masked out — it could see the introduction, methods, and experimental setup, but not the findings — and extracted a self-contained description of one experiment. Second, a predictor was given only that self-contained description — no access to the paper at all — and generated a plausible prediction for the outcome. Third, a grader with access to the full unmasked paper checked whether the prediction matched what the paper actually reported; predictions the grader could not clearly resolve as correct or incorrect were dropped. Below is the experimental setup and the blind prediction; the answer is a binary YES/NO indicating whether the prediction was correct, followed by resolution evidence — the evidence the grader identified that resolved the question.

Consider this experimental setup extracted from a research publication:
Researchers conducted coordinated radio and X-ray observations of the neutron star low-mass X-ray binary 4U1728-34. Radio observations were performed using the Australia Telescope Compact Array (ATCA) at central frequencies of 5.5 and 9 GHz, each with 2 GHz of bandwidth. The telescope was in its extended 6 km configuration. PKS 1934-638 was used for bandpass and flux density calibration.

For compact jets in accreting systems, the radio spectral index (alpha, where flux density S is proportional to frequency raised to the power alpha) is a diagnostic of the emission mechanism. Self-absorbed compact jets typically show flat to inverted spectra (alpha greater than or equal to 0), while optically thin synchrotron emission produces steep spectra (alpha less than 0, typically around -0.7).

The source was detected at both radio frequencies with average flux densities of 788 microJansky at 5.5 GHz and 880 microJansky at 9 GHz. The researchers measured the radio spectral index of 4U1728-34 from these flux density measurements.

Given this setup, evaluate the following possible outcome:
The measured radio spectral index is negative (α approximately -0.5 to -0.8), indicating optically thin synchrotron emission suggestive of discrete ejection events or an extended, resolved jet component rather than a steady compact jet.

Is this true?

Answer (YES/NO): NO